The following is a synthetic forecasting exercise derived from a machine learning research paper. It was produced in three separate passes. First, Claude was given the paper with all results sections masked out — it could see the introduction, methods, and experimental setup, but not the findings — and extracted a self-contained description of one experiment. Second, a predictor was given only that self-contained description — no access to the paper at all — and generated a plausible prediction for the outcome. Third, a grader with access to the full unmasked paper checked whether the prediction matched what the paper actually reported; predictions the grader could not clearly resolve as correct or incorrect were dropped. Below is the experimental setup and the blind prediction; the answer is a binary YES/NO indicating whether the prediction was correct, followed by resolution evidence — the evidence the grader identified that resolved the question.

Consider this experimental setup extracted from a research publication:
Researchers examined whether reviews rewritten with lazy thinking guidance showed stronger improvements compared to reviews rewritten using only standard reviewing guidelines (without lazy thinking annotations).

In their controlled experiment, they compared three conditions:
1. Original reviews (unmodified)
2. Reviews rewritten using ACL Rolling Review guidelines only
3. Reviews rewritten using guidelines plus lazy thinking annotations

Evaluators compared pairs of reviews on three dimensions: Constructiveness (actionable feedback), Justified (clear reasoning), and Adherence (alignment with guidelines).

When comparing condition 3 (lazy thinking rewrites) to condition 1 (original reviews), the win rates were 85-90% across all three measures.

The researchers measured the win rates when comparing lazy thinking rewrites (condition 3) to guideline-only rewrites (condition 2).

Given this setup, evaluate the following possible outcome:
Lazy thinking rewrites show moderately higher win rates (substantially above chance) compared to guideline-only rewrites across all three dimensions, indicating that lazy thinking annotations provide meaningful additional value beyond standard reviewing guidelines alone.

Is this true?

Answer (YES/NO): YES